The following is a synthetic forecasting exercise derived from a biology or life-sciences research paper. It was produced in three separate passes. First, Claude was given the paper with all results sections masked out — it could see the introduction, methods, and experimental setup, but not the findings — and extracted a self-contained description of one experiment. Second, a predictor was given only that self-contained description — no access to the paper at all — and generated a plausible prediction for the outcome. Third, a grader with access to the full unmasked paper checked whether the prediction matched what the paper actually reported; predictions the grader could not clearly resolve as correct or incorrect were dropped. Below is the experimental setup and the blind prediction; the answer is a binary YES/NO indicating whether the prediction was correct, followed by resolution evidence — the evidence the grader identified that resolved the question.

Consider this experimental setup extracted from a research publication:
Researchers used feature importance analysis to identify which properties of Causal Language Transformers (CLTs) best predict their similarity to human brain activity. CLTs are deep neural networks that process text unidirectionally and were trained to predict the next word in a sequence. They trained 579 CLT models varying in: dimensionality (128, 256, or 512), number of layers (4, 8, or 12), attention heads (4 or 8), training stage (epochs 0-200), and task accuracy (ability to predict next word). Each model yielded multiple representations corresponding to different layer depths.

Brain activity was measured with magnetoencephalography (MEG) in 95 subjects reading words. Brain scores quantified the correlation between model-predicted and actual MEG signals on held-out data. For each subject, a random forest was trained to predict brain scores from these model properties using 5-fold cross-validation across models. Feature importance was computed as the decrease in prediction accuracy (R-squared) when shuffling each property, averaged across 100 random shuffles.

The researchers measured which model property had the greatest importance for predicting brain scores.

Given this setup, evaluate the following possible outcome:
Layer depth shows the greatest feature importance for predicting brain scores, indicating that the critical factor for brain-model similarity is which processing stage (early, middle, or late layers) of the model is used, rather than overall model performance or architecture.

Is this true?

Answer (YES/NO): YES